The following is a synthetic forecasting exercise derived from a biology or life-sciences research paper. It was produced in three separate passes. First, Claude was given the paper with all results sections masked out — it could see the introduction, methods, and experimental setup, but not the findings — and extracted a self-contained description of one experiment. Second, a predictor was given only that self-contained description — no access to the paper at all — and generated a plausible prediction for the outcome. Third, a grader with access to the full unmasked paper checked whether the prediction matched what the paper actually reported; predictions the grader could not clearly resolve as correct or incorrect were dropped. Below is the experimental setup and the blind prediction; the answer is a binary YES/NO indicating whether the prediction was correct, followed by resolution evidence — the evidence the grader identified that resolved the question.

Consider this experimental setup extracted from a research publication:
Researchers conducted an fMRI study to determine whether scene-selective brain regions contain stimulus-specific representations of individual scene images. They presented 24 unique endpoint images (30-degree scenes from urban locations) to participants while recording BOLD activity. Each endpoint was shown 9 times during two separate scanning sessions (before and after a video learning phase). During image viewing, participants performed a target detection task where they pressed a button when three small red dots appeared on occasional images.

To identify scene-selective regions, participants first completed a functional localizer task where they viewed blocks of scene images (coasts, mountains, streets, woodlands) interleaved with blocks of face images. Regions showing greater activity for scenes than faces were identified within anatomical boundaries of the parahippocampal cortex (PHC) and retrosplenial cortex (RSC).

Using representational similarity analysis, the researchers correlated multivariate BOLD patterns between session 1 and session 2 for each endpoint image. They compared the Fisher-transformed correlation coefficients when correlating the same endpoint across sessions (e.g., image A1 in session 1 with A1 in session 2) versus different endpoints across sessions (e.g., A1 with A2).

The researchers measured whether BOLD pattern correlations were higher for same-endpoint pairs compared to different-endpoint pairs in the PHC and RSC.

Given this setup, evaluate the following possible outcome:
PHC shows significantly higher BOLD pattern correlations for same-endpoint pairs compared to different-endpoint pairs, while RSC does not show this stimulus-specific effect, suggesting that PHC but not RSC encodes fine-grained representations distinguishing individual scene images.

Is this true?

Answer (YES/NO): NO